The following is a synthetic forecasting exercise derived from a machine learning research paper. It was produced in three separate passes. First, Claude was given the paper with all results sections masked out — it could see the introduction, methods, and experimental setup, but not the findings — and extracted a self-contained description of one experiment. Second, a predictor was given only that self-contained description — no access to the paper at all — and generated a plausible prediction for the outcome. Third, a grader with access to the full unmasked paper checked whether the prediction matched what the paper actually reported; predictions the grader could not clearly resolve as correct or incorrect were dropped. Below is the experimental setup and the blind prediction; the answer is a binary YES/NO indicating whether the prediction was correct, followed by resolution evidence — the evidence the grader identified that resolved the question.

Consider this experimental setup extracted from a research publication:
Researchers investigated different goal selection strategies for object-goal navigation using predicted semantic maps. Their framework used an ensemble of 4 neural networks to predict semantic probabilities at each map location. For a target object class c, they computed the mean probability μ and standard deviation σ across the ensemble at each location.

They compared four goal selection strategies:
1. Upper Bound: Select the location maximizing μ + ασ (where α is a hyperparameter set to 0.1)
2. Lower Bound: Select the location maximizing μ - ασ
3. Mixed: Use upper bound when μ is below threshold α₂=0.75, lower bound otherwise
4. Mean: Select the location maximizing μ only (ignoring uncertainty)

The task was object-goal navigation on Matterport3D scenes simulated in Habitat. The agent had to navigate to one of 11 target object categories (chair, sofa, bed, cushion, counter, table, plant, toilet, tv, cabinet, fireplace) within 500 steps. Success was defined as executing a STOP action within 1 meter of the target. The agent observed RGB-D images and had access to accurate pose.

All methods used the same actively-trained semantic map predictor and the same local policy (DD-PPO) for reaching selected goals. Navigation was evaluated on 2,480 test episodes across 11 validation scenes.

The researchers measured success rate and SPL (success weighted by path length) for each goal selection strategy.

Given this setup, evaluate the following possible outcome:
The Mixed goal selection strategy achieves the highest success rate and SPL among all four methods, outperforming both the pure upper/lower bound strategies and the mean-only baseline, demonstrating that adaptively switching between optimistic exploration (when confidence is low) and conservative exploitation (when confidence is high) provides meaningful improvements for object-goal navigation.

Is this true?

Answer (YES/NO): NO